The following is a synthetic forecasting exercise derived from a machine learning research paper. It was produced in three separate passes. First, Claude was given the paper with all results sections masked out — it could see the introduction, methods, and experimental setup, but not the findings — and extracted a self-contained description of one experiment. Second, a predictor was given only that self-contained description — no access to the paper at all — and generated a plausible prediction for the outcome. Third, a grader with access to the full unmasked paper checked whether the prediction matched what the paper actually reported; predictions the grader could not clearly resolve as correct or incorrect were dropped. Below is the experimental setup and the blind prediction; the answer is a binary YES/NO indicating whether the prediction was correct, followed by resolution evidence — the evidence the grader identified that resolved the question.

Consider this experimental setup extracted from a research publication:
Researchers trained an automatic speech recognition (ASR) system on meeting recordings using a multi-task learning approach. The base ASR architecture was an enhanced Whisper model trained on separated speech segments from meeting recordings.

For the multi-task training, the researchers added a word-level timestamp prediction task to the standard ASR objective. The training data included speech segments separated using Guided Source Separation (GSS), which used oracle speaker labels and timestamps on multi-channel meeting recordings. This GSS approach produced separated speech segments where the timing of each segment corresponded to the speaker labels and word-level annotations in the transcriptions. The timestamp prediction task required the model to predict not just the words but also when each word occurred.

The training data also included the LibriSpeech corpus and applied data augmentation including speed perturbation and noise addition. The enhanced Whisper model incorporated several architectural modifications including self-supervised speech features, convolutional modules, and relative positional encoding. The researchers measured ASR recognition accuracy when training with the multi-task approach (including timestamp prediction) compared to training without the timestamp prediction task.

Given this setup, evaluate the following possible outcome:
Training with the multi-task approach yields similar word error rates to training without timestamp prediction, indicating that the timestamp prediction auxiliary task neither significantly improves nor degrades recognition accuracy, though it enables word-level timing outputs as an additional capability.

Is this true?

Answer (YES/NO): NO